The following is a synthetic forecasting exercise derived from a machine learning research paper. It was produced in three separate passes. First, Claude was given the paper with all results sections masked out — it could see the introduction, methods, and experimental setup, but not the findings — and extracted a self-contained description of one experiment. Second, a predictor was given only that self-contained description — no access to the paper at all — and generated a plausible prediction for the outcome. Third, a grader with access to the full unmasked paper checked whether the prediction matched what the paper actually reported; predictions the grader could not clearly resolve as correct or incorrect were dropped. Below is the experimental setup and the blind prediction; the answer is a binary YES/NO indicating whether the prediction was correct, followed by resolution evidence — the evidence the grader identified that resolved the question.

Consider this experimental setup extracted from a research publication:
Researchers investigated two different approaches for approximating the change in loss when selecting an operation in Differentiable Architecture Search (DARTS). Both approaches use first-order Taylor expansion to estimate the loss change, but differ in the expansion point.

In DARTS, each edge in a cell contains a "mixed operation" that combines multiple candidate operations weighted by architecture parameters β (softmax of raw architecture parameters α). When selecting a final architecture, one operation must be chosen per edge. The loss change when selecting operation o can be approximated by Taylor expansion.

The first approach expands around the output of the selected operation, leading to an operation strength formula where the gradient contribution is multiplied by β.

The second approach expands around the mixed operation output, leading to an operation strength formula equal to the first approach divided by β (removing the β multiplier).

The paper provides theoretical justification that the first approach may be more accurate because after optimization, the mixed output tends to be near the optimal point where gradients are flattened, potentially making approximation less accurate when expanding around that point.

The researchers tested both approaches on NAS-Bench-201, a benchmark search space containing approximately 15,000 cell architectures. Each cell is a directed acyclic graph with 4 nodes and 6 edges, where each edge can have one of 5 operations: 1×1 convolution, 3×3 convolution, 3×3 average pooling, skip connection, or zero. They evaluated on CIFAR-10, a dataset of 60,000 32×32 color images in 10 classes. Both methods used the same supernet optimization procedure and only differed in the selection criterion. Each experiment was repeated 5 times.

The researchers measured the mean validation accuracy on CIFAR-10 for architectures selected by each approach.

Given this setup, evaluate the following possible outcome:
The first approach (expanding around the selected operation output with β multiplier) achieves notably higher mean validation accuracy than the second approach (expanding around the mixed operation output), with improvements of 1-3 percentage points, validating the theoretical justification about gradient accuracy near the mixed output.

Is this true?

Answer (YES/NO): NO